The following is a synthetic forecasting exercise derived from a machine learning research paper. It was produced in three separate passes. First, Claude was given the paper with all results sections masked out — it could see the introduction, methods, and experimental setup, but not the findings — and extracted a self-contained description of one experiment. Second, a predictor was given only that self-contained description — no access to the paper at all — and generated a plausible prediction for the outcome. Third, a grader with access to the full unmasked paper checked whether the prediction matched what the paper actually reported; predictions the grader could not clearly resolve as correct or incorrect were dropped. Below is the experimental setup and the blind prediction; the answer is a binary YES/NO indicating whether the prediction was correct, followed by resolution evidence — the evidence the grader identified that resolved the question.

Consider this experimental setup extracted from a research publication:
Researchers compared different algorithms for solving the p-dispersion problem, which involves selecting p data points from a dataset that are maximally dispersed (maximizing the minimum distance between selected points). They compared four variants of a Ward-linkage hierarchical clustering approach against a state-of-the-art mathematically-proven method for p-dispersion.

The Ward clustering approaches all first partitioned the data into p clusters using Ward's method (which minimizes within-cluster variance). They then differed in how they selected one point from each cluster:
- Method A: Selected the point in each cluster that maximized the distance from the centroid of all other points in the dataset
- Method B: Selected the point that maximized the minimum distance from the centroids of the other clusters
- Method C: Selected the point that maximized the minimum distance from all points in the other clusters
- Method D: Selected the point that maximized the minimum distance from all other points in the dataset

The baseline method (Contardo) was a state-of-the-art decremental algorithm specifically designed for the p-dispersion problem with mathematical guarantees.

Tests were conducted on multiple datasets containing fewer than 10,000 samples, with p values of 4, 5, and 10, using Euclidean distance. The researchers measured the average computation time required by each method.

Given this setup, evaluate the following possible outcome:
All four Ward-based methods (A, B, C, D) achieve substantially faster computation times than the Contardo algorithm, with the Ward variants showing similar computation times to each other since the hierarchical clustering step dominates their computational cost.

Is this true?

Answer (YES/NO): NO